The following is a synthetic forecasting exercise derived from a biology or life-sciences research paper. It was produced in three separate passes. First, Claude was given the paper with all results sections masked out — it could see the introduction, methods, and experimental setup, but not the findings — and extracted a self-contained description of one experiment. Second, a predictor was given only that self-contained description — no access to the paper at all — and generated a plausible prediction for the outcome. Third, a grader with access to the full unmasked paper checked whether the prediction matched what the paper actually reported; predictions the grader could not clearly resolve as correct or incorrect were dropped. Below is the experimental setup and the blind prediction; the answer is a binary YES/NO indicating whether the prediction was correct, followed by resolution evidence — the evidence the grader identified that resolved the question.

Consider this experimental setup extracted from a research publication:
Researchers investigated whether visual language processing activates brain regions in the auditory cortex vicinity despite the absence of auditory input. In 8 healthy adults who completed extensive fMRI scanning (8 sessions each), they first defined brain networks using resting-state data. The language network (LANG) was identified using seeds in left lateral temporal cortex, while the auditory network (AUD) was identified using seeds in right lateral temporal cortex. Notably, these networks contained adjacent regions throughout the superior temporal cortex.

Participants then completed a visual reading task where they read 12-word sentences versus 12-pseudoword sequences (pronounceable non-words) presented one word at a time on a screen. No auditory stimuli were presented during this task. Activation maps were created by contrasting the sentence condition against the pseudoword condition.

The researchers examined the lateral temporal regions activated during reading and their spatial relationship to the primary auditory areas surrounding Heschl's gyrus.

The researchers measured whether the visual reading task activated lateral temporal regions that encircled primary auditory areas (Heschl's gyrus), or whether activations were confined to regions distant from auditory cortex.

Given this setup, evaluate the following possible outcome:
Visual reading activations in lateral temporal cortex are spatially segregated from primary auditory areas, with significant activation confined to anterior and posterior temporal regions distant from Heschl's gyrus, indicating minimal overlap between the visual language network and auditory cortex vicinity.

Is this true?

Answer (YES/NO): NO